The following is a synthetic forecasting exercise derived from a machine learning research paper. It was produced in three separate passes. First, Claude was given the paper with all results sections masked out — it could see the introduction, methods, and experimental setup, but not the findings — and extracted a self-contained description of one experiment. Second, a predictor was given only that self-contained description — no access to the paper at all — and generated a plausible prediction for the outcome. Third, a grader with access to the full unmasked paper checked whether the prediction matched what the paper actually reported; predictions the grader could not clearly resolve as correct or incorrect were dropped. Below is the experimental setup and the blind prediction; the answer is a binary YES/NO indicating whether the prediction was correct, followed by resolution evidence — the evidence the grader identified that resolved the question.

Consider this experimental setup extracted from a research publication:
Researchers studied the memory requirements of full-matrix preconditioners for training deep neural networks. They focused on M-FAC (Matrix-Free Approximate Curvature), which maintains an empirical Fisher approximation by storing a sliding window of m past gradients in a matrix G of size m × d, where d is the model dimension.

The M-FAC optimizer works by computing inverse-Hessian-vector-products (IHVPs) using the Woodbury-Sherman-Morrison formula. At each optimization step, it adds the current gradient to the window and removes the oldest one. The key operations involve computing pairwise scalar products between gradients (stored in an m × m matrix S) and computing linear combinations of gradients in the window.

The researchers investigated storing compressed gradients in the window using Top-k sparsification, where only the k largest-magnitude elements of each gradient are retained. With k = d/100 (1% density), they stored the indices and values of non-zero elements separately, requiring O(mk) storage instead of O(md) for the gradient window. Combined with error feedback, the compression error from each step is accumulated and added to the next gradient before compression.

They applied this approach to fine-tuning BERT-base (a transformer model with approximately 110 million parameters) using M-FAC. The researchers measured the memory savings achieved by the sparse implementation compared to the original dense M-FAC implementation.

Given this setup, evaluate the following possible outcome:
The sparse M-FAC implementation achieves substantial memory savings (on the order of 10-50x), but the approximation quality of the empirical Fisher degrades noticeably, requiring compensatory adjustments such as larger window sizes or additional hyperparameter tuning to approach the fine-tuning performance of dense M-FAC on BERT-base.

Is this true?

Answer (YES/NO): NO